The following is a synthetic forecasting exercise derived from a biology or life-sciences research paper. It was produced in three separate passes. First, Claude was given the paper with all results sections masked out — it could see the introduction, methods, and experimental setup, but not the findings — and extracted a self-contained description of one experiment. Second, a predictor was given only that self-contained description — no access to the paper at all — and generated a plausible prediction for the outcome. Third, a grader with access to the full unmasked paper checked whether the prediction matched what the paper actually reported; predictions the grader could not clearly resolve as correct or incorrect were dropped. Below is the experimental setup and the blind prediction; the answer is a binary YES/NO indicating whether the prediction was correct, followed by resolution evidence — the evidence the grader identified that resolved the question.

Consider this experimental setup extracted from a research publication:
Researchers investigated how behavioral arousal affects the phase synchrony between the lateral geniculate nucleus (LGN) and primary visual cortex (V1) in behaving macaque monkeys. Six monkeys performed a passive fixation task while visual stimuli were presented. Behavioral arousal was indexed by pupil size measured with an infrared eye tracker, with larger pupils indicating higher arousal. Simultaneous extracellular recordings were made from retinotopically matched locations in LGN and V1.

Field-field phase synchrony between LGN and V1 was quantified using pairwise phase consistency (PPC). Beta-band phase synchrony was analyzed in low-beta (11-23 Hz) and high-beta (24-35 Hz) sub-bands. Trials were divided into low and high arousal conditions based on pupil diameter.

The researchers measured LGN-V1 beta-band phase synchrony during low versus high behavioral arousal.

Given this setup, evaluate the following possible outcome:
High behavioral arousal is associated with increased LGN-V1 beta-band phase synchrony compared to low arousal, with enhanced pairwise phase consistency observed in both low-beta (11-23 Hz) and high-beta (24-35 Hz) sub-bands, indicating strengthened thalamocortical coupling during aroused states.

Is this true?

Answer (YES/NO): NO